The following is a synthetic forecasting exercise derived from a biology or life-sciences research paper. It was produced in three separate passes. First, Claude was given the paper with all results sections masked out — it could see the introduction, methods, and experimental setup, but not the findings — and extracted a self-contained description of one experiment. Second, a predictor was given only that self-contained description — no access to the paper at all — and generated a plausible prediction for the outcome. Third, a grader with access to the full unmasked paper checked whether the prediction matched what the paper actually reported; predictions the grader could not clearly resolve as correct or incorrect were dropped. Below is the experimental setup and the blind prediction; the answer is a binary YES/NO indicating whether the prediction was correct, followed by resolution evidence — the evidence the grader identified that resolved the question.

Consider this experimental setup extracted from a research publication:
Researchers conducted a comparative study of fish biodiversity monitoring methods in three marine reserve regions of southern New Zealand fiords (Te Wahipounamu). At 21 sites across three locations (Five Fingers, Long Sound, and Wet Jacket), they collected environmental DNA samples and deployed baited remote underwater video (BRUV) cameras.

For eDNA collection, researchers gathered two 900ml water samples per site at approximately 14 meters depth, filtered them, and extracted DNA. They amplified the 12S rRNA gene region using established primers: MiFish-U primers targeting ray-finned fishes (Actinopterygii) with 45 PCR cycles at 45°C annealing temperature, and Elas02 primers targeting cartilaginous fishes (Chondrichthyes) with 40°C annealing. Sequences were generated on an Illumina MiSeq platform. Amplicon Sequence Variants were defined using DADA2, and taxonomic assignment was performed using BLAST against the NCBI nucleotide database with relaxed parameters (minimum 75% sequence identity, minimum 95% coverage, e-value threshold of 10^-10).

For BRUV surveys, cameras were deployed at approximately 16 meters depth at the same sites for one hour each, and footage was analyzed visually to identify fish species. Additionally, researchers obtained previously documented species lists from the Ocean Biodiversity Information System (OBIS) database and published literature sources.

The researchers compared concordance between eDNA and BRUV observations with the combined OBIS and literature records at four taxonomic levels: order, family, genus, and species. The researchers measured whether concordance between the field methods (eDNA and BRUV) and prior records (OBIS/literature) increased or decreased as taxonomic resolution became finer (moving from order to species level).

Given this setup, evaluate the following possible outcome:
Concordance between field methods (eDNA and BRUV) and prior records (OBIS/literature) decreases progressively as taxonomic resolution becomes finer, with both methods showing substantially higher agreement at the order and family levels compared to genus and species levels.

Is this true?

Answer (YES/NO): YES